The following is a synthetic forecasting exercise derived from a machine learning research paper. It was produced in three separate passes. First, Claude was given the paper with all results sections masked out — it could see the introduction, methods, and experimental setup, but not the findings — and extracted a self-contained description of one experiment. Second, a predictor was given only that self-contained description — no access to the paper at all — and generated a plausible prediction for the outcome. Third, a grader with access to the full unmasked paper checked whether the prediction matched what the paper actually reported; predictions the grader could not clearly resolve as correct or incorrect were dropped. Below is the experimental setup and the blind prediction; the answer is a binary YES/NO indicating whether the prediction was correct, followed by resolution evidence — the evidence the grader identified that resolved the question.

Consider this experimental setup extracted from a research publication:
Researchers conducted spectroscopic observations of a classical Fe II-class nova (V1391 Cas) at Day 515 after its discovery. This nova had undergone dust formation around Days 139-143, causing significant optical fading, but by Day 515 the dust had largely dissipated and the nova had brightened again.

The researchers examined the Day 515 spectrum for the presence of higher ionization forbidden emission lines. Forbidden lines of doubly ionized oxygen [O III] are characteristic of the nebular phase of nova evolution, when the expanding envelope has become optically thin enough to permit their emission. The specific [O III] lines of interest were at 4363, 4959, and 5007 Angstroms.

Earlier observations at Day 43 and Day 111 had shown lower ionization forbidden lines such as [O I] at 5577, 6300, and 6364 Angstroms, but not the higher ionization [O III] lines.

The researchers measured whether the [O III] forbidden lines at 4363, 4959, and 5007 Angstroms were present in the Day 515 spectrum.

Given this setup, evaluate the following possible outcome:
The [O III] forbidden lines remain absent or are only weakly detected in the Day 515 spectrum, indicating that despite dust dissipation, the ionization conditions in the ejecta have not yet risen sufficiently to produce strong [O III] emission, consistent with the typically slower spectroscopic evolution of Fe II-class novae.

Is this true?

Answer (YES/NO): NO